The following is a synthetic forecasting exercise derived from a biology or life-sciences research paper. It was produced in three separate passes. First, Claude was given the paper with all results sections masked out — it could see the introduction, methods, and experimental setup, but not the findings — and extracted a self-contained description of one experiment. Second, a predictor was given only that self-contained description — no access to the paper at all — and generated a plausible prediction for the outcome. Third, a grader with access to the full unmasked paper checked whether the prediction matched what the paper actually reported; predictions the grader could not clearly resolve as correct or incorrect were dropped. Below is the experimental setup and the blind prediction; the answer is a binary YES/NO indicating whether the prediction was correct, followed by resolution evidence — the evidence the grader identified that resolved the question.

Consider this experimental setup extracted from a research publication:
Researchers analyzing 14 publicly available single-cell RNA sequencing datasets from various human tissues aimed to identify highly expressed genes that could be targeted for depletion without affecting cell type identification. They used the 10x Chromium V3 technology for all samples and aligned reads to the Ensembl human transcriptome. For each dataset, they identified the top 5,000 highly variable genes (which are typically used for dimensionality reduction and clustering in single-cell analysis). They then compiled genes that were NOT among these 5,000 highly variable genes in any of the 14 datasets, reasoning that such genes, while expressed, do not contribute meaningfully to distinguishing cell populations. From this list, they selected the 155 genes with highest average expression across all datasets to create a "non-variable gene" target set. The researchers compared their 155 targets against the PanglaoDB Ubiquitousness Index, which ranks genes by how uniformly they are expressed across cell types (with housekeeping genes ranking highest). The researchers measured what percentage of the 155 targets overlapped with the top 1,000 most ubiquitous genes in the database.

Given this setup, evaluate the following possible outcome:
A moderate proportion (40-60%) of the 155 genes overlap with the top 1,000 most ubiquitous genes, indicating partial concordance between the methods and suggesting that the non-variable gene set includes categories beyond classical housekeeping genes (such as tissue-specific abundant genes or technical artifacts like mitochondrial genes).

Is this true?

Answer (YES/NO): NO